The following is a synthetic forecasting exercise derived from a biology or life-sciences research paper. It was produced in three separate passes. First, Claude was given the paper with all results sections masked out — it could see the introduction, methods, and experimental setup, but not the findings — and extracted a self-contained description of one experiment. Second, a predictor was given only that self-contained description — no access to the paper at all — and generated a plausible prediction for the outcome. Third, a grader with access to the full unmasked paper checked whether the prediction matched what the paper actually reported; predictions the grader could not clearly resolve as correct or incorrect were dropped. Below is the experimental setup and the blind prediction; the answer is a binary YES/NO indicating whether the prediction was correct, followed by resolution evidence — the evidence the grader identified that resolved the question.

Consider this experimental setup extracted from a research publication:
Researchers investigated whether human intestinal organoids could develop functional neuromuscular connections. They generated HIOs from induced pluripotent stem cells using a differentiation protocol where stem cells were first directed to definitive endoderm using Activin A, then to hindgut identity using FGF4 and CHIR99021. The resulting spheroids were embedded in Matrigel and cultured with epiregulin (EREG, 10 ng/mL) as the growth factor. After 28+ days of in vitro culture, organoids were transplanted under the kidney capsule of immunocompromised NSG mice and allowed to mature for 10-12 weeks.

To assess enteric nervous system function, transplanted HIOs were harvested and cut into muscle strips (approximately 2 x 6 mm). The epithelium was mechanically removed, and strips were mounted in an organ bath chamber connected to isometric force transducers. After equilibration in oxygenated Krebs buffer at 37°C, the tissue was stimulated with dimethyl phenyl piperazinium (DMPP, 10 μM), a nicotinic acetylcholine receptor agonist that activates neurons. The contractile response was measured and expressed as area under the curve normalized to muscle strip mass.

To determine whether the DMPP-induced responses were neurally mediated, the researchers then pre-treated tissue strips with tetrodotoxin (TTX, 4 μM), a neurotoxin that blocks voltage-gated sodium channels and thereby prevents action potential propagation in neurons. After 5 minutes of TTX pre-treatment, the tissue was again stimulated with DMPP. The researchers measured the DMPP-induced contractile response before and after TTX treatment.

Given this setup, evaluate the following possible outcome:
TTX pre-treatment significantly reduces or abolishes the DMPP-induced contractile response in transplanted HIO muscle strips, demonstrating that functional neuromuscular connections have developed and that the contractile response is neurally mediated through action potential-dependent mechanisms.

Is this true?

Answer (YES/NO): YES